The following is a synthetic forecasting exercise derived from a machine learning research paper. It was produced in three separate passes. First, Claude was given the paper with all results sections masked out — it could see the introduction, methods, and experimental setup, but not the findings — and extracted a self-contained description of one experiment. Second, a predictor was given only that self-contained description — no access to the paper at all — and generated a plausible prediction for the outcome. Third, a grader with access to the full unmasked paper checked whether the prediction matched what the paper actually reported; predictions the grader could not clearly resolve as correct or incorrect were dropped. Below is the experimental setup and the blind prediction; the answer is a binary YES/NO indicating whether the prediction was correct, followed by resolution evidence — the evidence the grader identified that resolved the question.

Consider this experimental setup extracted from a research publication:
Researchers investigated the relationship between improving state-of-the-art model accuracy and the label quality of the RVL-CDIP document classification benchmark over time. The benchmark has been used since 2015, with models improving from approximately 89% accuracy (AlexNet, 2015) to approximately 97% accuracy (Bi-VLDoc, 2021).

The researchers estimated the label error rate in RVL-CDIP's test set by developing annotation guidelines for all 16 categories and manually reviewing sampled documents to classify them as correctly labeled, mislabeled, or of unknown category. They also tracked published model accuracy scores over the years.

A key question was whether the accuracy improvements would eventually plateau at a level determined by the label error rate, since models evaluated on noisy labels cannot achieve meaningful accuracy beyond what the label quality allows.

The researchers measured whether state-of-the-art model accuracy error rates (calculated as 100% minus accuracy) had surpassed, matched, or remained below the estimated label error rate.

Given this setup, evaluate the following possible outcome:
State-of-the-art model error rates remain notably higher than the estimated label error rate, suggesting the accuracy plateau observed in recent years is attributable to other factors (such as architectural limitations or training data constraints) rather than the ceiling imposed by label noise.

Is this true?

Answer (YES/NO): NO